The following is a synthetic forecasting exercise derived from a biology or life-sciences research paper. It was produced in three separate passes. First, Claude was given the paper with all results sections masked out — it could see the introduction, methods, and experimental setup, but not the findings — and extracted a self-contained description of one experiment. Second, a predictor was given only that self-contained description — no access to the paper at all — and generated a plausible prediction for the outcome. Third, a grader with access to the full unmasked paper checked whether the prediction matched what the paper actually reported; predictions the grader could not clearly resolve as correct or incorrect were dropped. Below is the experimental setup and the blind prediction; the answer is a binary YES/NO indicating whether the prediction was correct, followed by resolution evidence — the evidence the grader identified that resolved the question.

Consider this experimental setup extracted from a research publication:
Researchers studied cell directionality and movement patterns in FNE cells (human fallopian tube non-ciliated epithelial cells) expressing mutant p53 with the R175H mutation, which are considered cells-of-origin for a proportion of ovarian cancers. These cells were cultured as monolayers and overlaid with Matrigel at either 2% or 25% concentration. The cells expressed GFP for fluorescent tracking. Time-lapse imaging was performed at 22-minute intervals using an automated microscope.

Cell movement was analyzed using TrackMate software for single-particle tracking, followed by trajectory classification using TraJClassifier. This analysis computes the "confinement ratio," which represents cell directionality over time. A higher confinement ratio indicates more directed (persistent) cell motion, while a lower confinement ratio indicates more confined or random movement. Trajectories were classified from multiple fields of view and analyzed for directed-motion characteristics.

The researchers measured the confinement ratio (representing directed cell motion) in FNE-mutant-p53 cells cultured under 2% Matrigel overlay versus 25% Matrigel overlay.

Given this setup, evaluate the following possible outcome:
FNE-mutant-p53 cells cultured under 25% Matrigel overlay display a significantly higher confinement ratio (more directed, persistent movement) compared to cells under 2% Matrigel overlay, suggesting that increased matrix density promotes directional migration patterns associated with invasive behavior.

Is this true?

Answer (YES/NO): NO